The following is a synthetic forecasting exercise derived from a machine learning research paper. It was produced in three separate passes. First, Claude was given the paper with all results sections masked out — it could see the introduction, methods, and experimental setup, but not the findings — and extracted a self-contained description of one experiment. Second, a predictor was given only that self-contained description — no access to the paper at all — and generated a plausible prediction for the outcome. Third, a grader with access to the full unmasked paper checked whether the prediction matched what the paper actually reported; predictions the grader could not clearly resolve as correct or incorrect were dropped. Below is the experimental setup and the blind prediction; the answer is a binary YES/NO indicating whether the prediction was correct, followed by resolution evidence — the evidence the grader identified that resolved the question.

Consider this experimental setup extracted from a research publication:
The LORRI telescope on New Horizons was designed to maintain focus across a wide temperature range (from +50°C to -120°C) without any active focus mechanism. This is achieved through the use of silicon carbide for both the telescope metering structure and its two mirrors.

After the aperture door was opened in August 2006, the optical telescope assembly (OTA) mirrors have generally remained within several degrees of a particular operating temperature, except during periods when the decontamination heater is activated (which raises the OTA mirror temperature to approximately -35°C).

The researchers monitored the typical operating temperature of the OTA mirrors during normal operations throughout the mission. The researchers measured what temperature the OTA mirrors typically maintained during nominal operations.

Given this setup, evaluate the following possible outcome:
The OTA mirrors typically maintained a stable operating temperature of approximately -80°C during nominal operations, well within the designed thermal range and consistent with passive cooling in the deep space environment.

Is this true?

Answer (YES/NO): NO